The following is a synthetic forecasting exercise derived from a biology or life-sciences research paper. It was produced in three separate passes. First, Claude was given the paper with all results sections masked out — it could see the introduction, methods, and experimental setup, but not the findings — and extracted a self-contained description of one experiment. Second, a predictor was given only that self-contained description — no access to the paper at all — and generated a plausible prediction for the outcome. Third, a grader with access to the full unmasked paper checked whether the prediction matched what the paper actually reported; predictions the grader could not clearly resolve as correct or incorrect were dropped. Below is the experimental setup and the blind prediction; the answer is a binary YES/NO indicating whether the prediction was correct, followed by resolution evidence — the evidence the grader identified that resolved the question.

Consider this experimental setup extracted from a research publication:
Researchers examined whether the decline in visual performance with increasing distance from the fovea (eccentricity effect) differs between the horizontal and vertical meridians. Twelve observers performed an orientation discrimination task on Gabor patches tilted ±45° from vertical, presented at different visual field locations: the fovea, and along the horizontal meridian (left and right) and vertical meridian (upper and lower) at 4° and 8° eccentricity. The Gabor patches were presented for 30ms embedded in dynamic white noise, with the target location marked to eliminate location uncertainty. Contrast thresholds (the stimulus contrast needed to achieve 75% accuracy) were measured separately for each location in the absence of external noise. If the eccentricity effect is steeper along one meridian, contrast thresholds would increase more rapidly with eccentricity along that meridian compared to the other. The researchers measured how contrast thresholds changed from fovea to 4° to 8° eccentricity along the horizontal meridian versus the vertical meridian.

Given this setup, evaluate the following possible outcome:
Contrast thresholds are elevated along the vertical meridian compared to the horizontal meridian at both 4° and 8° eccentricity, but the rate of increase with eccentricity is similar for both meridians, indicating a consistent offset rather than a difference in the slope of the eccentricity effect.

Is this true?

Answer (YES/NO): NO